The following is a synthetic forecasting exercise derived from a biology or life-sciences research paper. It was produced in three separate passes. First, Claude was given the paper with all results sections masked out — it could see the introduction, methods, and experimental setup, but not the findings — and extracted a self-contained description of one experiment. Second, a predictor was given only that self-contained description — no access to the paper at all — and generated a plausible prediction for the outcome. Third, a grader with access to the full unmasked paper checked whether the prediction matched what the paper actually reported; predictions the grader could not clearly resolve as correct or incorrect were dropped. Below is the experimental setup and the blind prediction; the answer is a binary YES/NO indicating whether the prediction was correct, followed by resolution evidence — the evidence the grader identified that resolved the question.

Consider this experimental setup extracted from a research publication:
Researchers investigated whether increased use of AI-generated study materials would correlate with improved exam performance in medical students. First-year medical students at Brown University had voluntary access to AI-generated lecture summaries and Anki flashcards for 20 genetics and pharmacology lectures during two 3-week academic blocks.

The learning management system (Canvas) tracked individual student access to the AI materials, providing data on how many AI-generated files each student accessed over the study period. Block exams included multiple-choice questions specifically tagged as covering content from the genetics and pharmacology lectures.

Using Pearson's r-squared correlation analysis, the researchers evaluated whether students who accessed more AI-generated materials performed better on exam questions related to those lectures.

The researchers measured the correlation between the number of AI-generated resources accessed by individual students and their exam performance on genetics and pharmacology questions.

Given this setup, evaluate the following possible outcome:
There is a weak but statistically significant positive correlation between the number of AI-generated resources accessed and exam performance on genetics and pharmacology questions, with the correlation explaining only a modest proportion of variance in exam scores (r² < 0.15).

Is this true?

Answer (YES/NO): NO